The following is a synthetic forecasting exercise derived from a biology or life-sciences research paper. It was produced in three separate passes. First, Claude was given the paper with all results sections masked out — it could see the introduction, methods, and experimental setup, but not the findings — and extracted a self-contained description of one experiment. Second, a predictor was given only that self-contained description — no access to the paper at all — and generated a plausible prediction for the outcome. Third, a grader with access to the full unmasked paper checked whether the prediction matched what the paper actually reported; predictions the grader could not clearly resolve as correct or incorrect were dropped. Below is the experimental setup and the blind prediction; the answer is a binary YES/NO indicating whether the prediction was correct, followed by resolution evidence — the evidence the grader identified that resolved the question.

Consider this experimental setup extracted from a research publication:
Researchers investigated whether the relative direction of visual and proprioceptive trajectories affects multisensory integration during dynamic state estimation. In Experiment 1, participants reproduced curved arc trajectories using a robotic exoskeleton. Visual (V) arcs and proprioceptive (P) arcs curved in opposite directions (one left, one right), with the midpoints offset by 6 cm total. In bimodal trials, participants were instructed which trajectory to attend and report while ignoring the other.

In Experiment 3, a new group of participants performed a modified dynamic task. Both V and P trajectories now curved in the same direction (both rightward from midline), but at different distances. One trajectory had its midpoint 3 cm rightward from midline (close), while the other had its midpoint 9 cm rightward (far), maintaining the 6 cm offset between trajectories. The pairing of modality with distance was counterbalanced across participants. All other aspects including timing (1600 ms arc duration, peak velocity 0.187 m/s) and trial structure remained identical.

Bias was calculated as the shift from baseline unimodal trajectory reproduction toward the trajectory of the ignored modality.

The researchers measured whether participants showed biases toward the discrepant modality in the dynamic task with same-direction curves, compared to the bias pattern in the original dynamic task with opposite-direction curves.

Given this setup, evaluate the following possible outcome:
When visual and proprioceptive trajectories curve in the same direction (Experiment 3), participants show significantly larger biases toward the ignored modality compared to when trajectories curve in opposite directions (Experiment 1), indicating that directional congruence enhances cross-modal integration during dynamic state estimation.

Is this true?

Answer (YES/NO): NO